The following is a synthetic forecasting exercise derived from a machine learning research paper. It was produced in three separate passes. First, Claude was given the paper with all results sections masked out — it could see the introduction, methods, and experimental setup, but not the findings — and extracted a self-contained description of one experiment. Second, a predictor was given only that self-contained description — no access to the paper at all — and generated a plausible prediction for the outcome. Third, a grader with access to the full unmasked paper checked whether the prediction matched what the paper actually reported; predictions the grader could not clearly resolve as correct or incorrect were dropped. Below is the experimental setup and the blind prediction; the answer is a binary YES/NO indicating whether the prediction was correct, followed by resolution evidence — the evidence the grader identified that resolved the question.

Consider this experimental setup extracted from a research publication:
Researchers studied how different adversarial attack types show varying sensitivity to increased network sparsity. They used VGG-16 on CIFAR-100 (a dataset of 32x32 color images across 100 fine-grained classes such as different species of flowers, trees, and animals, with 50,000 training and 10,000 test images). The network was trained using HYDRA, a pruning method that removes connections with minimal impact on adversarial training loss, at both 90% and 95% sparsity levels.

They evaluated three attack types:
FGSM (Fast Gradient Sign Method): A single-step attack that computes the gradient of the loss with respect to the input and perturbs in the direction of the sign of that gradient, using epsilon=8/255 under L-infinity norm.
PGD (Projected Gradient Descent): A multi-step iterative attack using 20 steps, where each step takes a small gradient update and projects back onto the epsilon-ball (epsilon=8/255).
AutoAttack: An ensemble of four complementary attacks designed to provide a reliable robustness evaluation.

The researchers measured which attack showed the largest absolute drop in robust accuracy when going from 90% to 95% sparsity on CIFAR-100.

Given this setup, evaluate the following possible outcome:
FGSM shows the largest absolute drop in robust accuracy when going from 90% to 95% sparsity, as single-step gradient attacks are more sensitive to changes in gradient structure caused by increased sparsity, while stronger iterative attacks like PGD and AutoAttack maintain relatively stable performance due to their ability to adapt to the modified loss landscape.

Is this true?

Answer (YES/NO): NO